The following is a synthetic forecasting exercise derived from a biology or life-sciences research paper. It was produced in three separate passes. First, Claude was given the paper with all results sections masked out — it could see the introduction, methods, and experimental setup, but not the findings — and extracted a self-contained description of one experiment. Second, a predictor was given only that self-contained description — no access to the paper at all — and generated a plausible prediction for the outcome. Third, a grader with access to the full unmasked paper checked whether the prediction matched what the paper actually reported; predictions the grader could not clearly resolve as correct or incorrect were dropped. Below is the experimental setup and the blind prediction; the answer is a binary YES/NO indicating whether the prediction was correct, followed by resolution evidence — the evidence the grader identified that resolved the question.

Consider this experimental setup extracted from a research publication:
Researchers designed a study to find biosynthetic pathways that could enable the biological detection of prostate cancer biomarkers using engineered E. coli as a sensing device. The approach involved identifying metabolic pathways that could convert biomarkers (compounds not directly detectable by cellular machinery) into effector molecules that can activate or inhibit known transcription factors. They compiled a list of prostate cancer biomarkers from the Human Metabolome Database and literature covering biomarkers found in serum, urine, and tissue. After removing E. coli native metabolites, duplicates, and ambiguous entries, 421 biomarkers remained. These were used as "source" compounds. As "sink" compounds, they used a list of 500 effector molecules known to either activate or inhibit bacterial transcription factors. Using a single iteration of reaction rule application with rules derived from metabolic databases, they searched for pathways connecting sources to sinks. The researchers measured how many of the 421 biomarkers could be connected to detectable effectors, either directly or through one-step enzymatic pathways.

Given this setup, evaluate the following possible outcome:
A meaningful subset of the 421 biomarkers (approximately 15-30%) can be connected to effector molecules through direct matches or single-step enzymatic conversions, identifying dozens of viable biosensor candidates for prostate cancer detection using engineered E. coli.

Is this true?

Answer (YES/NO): NO